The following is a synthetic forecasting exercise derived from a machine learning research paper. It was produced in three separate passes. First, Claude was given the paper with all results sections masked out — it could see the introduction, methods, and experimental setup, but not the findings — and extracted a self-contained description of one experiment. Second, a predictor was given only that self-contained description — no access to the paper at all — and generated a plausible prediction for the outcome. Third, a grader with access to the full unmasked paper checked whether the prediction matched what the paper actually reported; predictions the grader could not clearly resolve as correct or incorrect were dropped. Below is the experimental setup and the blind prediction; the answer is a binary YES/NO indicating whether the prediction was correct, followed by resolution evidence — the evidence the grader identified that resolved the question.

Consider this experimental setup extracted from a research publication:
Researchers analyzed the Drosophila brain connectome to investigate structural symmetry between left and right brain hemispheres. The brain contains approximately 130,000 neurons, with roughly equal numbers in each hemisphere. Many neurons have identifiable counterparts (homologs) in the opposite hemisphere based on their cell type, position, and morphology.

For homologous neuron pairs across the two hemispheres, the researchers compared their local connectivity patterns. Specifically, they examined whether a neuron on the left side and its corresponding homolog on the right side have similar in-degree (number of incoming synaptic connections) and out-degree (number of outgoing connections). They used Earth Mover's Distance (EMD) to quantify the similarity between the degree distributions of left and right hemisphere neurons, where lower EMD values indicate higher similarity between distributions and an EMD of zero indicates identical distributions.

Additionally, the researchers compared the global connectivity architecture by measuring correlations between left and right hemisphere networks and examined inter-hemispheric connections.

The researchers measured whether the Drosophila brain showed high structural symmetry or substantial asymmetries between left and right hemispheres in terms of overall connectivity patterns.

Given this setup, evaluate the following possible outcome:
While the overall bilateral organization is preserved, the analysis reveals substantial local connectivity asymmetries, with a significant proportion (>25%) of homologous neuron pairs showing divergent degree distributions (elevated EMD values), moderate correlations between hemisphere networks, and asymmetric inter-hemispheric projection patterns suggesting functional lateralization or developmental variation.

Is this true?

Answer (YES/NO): NO